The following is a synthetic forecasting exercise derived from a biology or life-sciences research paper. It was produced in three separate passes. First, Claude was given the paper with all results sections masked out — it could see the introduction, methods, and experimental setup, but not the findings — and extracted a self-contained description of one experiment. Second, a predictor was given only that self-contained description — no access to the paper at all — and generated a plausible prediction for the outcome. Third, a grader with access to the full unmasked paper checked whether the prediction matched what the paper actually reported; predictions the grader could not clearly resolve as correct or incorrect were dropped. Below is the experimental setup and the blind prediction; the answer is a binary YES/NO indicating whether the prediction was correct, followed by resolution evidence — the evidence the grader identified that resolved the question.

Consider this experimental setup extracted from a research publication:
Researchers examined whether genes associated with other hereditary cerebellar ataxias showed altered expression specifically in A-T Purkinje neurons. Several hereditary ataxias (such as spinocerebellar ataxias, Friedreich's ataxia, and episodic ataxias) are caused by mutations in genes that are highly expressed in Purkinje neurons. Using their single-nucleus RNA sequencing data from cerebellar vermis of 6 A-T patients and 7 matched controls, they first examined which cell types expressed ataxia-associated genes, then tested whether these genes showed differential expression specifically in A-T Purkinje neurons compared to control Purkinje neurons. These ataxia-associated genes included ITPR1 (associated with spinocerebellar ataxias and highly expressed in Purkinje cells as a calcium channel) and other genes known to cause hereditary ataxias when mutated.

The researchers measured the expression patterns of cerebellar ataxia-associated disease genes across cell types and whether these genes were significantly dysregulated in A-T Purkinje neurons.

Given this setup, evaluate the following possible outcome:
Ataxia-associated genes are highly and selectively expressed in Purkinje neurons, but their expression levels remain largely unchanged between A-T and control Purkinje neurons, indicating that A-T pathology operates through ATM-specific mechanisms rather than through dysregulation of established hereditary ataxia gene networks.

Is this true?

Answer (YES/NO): NO